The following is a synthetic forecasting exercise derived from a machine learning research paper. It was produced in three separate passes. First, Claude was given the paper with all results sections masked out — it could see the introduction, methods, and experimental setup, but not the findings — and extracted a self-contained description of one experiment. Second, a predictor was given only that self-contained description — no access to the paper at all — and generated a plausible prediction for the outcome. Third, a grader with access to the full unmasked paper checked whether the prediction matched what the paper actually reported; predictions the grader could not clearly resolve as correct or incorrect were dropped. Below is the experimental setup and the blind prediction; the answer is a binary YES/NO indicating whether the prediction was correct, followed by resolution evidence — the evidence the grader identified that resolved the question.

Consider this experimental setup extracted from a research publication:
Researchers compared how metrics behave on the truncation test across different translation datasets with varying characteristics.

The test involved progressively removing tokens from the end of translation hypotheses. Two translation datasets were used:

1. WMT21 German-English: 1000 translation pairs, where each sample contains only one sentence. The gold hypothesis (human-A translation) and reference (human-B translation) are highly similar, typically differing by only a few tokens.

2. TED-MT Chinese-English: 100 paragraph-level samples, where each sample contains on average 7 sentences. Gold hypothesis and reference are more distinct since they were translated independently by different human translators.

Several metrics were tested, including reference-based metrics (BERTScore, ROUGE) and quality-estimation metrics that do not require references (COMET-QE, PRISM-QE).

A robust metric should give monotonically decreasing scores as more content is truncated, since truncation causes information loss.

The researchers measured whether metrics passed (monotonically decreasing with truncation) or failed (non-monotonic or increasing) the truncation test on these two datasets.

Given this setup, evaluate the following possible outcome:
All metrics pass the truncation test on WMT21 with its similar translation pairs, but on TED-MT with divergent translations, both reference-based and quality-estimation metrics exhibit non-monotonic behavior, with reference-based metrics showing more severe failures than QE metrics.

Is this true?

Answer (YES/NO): NO